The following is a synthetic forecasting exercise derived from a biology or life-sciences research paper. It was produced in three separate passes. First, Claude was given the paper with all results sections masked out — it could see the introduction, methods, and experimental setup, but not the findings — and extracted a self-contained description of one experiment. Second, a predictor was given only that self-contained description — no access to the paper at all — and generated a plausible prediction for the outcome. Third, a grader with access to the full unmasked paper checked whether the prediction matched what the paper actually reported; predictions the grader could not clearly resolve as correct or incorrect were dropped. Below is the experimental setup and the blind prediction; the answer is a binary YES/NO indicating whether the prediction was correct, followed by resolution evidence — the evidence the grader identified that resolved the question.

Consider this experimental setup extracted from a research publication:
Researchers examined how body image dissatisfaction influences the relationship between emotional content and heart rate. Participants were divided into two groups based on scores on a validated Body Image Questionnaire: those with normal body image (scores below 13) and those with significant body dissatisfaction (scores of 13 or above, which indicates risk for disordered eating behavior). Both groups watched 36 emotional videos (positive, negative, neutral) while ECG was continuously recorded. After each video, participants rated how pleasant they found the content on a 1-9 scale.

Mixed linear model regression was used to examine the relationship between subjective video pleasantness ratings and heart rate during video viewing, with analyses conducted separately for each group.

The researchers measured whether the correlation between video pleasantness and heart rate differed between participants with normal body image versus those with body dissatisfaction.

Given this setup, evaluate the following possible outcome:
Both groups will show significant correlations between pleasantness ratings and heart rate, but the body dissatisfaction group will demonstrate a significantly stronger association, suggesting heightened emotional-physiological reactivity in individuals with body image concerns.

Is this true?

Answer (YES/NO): NO